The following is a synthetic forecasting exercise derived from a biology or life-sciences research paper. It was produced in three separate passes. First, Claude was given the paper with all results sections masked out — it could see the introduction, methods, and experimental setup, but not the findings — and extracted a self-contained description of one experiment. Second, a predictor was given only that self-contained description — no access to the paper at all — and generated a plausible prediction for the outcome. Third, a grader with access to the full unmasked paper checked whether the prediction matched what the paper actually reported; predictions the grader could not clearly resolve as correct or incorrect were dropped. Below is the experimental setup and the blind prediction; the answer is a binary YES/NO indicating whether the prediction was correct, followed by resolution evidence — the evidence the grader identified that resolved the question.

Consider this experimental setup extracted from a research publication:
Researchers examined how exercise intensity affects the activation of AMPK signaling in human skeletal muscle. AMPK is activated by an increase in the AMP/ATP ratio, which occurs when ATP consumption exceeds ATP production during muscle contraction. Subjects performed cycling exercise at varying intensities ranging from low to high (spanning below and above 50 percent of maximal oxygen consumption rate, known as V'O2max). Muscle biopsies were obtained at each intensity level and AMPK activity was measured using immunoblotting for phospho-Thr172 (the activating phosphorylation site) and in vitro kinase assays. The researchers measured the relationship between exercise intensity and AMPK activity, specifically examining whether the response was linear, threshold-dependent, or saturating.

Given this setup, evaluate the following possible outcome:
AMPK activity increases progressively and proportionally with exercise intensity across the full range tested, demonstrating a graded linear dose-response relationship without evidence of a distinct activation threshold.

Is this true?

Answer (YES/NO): NO